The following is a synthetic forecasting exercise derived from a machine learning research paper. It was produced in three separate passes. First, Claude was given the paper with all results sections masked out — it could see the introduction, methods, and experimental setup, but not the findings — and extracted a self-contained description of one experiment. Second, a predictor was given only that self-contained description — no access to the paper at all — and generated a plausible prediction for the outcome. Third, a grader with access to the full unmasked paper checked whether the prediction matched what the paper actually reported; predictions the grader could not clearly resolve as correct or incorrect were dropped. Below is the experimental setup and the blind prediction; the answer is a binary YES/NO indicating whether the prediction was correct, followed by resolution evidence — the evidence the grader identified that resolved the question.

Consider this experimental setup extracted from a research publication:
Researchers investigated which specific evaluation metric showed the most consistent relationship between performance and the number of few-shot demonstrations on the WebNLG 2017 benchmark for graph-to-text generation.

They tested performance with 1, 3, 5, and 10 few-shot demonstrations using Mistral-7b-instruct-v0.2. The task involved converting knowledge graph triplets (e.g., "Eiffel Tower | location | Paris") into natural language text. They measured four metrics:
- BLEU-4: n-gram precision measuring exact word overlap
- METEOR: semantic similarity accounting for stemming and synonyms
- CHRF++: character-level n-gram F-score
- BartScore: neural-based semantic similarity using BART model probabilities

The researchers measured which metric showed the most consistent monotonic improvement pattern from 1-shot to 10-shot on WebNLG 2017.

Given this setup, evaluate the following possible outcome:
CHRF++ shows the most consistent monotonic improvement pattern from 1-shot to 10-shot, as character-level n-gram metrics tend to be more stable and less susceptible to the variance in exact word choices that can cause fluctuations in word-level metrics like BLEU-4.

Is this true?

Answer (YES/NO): YES